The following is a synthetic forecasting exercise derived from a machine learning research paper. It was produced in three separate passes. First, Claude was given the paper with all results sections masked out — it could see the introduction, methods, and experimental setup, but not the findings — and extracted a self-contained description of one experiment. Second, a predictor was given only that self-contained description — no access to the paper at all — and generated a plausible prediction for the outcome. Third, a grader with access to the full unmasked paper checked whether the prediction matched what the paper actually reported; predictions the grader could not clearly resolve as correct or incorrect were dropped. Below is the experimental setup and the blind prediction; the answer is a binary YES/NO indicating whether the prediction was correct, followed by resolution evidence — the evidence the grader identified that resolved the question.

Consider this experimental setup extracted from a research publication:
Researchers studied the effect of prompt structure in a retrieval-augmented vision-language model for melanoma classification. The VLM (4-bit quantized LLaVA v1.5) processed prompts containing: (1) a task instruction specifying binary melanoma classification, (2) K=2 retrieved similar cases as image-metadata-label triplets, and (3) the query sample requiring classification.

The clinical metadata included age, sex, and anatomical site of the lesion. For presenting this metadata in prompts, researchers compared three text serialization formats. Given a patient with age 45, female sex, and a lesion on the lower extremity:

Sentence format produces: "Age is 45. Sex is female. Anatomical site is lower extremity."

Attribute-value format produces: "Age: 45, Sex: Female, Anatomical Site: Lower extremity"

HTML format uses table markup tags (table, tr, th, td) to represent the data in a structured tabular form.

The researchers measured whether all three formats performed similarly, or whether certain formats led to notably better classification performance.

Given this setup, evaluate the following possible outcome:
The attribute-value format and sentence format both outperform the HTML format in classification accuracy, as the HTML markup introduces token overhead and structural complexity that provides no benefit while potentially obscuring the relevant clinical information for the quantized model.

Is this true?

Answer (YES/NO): YES